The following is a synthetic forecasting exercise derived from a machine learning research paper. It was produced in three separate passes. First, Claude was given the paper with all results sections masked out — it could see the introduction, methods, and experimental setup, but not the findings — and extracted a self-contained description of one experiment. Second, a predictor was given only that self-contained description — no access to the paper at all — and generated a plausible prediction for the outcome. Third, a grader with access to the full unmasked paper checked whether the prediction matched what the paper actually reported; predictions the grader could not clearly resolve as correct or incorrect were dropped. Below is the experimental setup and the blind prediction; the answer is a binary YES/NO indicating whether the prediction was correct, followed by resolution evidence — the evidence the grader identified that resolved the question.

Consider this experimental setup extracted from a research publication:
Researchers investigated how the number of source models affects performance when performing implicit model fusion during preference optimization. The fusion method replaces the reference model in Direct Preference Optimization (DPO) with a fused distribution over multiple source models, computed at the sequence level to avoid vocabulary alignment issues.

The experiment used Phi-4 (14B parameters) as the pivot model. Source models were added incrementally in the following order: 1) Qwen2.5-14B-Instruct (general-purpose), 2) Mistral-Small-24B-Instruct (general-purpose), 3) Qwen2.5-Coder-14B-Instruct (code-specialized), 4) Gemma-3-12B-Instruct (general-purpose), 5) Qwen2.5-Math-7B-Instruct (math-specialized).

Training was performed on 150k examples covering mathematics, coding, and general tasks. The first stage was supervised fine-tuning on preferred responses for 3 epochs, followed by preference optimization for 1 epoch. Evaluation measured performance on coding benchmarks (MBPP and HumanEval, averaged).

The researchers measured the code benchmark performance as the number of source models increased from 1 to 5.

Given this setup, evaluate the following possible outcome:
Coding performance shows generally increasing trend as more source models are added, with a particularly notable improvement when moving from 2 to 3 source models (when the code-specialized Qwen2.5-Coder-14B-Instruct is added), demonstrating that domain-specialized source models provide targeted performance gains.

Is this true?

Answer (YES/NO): YES